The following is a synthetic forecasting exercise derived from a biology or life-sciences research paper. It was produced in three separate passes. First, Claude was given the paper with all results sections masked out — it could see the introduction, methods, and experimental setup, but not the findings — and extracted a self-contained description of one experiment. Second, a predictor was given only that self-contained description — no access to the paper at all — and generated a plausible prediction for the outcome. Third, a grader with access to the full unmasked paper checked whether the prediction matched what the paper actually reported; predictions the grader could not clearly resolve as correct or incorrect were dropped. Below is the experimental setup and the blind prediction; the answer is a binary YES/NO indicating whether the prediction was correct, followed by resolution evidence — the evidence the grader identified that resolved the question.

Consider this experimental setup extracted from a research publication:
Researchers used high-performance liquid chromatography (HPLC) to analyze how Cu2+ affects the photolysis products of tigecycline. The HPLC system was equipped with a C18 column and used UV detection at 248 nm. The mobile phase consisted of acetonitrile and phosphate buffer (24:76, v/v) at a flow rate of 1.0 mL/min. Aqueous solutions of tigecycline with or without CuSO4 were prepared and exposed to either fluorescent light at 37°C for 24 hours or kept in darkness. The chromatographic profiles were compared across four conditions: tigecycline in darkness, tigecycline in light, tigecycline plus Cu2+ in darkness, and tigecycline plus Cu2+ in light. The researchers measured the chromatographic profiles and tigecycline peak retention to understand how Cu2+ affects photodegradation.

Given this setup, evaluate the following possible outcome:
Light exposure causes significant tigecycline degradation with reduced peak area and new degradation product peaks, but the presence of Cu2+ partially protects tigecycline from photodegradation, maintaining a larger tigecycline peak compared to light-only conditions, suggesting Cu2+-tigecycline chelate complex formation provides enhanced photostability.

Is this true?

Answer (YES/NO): NO